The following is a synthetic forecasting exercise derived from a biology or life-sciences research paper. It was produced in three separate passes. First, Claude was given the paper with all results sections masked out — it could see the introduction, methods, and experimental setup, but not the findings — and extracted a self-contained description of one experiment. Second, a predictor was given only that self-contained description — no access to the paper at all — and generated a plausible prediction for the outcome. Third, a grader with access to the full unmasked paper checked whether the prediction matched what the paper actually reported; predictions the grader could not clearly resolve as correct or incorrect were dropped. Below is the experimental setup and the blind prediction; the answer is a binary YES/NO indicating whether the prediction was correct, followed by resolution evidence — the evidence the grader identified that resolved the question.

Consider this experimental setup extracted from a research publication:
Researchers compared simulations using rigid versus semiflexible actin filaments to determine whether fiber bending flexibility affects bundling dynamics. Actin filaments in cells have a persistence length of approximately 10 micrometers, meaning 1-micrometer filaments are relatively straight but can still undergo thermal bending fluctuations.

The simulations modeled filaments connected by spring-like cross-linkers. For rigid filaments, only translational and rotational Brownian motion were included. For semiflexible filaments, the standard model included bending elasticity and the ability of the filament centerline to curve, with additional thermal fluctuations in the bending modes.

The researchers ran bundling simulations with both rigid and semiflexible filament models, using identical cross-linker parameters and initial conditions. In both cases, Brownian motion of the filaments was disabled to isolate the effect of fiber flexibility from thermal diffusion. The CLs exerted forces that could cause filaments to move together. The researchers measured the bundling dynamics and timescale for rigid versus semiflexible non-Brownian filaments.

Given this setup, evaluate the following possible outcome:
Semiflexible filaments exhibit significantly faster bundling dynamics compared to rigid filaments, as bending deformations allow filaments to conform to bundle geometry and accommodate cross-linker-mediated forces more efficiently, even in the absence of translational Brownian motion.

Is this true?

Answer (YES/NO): NO